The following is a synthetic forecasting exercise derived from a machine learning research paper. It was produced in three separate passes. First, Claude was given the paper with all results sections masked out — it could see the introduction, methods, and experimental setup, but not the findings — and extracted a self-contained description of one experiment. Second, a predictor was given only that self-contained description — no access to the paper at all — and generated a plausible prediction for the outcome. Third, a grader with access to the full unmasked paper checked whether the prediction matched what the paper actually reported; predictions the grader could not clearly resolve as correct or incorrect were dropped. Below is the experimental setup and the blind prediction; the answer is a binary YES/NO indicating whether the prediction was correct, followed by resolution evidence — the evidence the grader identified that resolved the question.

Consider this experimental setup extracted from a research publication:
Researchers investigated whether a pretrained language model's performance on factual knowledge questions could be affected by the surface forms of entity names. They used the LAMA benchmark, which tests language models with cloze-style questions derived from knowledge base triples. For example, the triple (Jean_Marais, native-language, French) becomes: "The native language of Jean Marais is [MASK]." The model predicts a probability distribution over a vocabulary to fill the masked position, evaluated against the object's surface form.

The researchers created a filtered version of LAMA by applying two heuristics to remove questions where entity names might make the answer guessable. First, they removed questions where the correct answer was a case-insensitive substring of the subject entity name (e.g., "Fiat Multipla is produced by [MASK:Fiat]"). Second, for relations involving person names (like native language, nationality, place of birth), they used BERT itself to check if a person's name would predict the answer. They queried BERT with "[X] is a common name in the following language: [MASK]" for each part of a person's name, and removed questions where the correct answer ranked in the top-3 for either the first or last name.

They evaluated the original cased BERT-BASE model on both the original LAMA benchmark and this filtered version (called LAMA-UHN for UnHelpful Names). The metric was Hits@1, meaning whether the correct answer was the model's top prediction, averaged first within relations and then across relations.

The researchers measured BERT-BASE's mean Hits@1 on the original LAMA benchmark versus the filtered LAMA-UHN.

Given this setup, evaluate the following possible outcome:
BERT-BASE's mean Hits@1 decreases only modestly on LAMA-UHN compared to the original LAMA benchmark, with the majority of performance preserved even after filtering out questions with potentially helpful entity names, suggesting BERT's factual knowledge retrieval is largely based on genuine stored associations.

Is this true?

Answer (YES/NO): NO